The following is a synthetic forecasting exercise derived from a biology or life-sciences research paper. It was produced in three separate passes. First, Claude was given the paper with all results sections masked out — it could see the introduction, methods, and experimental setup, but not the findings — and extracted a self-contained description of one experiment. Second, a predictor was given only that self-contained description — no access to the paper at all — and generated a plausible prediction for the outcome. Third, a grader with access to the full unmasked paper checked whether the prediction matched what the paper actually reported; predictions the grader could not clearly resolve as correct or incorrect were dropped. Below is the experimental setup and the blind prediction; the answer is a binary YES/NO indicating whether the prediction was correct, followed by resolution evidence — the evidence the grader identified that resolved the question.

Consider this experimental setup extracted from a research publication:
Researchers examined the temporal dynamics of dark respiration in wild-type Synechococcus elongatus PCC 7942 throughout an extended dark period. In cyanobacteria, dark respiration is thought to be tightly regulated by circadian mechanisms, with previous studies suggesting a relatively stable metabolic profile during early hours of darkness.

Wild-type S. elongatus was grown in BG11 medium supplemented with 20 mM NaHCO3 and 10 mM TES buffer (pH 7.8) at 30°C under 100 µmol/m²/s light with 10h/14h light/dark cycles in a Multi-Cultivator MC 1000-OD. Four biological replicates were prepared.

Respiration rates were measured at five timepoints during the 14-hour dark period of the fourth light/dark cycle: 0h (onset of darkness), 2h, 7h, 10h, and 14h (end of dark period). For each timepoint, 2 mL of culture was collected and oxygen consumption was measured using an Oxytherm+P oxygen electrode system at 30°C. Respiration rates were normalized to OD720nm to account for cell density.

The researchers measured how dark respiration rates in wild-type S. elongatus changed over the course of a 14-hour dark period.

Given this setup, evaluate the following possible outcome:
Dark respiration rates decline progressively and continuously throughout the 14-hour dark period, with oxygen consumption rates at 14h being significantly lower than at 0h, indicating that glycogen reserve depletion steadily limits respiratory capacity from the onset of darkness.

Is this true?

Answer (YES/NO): NO